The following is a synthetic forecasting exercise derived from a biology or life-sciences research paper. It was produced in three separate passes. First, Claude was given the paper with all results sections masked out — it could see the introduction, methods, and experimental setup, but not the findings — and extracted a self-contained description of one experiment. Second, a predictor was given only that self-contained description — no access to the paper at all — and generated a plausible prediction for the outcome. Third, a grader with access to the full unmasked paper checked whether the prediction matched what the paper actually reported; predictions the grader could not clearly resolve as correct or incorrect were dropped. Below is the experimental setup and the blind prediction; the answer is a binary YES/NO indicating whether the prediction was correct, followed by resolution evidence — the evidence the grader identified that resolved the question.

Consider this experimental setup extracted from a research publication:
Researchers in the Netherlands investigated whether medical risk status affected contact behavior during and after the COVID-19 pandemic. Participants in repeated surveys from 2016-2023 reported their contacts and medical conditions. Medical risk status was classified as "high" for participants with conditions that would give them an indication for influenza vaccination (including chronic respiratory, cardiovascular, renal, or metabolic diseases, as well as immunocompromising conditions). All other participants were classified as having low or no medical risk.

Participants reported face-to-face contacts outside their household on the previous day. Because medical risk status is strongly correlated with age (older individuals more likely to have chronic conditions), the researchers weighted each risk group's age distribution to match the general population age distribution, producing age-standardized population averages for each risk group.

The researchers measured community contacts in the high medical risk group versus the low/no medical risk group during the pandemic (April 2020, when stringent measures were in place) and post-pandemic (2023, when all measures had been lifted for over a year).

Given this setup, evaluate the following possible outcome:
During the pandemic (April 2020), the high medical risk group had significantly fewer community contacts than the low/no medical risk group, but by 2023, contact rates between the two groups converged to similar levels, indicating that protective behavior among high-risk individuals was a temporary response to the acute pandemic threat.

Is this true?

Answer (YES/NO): NO